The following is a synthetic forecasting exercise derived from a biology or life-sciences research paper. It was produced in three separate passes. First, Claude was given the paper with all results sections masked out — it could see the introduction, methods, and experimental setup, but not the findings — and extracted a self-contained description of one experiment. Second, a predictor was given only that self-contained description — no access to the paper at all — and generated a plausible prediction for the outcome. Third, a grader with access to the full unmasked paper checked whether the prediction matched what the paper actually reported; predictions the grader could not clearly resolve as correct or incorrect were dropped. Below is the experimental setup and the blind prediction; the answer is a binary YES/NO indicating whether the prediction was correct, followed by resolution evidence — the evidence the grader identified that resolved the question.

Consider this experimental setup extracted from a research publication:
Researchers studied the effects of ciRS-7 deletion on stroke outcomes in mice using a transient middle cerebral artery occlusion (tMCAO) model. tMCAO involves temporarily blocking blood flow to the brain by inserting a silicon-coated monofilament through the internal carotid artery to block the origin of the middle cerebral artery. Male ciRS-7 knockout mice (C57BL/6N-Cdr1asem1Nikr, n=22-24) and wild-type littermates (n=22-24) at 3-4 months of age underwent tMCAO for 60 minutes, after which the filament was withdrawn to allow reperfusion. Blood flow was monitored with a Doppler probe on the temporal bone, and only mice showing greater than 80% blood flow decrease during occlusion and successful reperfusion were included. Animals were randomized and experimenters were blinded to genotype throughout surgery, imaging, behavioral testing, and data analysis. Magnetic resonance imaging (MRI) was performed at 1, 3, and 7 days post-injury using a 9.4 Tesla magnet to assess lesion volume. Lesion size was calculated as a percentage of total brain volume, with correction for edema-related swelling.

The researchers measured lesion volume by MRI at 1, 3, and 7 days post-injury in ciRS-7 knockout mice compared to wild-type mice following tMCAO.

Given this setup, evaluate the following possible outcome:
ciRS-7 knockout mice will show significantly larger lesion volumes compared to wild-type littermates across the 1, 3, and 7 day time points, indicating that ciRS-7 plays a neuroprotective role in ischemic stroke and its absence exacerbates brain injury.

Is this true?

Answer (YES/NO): NO